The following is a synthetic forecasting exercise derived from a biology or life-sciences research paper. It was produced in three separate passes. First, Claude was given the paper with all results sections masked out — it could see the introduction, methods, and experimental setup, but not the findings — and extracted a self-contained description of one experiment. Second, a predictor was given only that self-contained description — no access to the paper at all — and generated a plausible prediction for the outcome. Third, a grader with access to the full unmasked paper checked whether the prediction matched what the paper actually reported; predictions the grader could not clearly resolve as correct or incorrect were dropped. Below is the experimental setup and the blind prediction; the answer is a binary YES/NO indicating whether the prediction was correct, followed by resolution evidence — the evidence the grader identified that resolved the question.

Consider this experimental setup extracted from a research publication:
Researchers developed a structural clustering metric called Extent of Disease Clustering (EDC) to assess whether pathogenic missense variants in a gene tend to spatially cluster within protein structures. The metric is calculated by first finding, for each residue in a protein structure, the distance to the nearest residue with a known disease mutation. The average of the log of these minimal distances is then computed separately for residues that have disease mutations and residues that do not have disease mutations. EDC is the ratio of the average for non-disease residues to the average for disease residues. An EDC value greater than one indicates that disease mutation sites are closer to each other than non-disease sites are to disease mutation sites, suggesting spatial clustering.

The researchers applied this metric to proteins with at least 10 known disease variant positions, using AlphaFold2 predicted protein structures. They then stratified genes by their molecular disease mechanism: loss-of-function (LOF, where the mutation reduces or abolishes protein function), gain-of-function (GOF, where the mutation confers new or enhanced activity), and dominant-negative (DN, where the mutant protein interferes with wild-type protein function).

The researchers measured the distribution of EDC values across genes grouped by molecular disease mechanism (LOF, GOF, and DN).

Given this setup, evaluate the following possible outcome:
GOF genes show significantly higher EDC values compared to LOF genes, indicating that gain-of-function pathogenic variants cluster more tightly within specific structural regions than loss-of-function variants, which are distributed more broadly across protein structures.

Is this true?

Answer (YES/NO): YES